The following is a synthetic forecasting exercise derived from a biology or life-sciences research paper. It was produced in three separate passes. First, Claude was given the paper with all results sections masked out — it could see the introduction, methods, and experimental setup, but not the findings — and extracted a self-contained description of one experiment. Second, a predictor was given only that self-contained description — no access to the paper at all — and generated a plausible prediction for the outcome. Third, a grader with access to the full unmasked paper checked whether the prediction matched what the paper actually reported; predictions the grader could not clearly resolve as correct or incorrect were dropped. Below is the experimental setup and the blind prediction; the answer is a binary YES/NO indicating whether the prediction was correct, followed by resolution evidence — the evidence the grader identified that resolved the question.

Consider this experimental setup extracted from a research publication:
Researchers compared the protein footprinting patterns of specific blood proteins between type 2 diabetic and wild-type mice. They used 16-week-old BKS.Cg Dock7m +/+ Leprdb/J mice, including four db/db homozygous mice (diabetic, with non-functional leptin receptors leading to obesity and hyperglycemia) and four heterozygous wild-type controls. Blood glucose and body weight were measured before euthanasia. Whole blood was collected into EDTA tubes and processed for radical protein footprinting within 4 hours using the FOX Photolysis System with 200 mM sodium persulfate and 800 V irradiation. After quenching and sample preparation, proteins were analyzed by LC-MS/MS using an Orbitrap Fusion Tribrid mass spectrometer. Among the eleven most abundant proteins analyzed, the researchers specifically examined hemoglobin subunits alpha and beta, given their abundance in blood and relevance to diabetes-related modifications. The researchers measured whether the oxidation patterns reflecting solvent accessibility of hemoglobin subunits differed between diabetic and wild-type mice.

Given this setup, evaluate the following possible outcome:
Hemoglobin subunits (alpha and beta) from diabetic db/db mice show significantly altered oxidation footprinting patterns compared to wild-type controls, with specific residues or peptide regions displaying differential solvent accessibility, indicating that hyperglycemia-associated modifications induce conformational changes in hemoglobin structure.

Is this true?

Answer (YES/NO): NO